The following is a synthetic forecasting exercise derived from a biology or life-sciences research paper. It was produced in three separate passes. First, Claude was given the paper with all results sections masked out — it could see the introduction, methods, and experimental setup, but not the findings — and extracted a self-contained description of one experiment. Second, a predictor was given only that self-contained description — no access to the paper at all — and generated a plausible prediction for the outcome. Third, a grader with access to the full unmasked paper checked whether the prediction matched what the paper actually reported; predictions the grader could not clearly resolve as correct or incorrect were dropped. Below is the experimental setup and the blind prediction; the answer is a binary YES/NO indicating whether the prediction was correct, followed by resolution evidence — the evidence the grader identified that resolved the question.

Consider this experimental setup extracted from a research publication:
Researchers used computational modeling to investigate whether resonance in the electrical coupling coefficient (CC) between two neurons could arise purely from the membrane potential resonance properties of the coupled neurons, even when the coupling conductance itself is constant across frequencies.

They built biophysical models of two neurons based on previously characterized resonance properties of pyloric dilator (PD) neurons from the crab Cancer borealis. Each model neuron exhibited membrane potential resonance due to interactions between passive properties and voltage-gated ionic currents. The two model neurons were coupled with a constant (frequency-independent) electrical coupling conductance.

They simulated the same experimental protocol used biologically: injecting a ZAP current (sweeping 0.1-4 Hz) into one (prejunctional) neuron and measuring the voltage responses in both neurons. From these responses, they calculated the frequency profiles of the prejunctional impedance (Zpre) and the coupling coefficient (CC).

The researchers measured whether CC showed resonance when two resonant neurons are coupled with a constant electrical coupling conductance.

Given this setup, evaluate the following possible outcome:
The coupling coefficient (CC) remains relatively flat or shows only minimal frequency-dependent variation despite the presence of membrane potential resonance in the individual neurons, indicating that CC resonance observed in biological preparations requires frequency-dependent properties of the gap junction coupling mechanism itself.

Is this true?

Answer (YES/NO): NO